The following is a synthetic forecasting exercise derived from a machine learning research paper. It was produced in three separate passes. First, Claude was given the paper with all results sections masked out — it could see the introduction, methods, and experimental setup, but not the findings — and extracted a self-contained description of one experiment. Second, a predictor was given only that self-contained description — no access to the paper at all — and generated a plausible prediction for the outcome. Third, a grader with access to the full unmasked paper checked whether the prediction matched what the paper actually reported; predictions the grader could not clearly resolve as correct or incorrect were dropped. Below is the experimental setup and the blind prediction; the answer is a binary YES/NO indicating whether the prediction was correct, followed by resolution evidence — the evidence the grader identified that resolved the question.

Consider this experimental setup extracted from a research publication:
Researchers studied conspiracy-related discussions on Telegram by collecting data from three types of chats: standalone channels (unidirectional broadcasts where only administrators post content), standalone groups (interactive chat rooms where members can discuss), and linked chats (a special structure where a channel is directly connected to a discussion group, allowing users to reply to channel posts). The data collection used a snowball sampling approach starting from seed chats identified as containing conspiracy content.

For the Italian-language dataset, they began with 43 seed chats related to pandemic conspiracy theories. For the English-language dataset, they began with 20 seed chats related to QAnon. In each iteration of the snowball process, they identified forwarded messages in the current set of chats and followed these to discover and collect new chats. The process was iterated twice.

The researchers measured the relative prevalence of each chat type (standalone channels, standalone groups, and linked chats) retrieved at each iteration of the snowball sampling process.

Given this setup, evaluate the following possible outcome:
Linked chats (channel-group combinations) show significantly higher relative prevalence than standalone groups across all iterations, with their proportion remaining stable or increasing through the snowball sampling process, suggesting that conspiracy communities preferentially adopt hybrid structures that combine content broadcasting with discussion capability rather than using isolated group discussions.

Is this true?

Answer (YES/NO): YES